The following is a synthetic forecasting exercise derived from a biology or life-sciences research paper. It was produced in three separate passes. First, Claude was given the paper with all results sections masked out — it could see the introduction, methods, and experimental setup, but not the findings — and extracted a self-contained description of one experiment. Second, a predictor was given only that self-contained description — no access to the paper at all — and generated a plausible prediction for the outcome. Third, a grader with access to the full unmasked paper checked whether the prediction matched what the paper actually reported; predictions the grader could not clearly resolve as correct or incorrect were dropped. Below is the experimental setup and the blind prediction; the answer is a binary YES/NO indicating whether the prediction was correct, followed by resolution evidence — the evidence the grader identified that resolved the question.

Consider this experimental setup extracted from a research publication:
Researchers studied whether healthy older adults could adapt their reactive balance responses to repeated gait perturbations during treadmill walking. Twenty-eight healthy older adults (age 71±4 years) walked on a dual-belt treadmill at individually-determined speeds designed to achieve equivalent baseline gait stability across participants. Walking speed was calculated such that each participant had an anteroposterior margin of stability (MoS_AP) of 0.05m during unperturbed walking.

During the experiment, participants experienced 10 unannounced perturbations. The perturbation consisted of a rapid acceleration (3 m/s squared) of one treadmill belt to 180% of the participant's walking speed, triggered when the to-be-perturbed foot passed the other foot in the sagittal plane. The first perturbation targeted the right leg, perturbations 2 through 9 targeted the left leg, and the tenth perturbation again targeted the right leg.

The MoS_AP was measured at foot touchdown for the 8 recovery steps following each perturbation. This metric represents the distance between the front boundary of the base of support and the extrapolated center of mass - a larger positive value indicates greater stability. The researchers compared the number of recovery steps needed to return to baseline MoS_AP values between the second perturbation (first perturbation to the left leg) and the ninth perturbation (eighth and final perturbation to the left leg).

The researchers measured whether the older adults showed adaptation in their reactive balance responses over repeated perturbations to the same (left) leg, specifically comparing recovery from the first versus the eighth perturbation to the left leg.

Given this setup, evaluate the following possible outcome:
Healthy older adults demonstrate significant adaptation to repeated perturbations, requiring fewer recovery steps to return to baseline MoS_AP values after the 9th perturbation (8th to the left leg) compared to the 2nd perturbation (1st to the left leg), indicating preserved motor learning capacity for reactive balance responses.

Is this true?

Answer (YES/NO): YES